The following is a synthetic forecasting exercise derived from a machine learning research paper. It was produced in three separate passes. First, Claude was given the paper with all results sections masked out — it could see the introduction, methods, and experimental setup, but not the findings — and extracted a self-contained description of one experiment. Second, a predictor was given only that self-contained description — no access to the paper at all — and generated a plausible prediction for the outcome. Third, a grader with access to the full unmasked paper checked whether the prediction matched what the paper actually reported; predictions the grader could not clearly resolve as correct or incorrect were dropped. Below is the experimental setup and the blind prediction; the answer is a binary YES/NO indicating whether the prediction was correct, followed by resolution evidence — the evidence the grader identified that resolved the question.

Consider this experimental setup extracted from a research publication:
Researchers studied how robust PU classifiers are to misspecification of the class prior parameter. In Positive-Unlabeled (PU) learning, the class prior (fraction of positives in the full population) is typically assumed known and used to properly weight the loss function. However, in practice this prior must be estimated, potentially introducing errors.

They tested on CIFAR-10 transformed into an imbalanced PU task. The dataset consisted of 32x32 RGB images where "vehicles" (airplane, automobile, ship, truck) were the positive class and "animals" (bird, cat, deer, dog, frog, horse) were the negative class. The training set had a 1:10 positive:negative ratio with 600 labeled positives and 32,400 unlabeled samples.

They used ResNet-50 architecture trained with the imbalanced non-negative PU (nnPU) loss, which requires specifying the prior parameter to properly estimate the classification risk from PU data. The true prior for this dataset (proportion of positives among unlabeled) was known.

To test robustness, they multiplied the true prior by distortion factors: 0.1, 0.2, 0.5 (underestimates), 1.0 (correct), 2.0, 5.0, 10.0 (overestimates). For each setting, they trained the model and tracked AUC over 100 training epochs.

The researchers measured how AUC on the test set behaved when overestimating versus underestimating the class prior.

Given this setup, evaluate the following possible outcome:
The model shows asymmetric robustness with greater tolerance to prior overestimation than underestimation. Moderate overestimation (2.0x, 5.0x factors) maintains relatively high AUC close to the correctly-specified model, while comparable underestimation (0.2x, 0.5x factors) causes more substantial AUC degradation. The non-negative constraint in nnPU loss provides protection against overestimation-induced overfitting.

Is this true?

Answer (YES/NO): NO